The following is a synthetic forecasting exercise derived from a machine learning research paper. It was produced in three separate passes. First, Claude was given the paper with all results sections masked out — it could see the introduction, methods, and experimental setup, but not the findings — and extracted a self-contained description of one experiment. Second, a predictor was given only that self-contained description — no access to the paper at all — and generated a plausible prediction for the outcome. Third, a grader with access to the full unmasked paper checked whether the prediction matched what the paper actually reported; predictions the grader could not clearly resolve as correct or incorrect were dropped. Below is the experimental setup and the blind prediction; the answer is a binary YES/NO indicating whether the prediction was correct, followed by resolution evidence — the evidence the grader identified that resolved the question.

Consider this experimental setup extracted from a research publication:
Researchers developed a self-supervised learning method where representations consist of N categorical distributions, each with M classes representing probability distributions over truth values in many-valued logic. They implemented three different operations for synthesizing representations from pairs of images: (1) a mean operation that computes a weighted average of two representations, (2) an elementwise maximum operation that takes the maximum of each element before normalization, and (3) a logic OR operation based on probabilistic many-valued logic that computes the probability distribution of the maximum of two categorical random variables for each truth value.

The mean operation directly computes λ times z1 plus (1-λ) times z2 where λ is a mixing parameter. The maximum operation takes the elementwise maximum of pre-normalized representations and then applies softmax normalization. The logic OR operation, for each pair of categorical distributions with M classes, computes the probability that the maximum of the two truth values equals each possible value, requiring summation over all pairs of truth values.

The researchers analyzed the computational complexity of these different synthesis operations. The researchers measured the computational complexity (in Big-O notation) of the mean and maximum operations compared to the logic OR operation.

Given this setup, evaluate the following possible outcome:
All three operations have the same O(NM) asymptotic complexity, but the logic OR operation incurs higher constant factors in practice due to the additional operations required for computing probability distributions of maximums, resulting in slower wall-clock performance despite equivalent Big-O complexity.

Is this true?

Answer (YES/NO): NO